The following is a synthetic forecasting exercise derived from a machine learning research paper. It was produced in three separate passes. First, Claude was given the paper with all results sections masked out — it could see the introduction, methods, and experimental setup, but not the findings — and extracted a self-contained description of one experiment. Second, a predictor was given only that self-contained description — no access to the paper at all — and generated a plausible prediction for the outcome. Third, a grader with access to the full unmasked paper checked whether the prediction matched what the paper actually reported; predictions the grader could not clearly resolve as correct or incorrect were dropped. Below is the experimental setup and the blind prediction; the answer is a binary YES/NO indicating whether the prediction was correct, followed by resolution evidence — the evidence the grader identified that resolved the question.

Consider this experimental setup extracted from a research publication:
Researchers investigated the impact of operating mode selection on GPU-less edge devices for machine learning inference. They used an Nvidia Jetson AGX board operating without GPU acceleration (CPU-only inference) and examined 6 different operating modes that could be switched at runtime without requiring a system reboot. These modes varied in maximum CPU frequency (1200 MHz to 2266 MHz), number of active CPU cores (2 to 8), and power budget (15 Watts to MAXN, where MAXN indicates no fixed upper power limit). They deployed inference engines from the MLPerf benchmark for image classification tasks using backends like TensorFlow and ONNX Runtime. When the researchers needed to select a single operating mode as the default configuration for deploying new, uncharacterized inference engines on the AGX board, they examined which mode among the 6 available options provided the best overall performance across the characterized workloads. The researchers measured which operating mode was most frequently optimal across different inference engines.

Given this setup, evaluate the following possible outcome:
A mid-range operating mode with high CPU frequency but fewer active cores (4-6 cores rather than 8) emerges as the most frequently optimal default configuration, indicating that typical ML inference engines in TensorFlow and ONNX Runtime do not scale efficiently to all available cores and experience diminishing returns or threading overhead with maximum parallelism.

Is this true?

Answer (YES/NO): NO